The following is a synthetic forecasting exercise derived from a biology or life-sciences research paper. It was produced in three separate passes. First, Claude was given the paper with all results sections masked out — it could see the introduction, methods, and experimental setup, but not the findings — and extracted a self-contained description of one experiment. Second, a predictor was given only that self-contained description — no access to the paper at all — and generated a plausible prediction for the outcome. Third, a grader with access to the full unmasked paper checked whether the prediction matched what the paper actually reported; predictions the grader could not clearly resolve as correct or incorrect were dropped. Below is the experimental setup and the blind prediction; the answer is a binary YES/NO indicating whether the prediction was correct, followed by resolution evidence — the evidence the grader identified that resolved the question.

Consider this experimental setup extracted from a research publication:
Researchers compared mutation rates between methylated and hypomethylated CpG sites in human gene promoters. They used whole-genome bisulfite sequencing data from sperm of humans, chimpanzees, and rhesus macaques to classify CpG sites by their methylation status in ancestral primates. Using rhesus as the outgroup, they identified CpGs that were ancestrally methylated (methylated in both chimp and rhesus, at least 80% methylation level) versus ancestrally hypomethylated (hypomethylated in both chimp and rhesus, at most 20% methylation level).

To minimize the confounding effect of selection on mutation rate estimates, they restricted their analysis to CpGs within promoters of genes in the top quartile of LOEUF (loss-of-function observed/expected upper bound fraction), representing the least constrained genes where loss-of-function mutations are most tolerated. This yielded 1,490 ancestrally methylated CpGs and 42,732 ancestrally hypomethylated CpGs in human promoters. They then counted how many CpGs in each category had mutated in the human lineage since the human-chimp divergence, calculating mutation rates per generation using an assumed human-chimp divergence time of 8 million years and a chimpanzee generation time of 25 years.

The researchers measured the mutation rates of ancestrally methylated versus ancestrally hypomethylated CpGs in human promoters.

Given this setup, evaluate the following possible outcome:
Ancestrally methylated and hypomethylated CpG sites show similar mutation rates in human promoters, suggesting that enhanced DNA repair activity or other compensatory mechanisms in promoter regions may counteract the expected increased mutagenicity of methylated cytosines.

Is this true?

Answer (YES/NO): NO